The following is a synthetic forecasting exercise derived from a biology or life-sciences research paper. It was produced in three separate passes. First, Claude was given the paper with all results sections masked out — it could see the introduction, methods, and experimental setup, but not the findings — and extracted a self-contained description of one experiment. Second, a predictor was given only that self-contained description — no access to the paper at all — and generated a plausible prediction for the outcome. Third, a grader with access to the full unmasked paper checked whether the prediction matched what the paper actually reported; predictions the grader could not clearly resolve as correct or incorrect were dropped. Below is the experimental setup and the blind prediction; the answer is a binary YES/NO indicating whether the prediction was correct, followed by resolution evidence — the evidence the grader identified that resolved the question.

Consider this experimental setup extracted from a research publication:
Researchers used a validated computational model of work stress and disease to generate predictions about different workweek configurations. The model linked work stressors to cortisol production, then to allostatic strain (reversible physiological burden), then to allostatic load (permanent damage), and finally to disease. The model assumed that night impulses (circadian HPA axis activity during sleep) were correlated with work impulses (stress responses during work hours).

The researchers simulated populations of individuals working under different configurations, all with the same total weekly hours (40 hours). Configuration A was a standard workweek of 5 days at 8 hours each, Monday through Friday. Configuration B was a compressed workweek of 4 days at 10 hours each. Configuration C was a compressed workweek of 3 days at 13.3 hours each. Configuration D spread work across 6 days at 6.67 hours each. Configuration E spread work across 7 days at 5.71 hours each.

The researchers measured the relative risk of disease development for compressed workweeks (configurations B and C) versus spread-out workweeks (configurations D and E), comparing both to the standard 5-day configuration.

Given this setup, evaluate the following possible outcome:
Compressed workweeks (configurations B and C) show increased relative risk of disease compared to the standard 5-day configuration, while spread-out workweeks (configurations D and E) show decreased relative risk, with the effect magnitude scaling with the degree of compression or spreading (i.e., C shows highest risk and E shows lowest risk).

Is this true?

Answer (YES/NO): YES